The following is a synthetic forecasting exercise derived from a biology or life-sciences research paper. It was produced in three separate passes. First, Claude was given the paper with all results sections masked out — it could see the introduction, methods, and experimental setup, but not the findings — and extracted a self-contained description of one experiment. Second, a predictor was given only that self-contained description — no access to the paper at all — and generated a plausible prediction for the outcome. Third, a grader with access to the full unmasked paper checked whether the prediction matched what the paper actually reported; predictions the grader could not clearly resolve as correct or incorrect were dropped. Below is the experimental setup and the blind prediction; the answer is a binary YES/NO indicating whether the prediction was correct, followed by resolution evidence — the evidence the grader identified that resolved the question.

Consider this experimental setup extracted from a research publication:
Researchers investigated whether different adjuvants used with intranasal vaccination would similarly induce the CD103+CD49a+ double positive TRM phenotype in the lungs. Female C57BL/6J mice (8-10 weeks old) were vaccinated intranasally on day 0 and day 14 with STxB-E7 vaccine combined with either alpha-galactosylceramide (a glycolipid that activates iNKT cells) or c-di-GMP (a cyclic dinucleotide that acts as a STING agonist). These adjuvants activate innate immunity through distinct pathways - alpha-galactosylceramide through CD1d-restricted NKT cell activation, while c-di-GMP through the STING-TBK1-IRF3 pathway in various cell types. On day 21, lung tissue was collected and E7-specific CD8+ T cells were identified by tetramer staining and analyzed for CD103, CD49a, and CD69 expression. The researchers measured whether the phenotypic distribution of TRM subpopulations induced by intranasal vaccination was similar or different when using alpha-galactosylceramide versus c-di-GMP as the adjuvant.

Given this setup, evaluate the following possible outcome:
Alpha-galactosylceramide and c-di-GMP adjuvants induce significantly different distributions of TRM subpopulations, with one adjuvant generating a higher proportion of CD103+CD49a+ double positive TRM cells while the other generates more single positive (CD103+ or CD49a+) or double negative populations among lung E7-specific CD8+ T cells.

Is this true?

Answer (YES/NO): NO